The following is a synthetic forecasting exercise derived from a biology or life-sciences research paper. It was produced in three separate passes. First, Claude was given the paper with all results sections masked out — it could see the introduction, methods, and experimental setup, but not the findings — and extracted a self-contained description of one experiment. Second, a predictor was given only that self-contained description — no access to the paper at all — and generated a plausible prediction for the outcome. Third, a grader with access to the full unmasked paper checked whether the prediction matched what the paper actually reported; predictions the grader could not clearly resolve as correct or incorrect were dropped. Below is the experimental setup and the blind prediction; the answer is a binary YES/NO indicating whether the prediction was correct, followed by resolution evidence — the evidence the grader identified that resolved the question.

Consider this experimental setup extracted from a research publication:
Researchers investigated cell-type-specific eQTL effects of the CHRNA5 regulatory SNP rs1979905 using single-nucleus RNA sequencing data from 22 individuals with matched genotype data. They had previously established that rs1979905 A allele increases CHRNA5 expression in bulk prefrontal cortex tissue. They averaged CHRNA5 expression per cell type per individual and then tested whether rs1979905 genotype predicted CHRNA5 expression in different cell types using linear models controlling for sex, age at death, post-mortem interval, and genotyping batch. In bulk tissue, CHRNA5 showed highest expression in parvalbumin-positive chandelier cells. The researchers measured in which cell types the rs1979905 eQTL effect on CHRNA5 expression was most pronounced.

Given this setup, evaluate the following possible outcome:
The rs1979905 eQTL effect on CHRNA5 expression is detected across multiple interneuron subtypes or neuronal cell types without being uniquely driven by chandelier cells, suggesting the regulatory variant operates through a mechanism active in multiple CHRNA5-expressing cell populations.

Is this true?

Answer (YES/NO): YES